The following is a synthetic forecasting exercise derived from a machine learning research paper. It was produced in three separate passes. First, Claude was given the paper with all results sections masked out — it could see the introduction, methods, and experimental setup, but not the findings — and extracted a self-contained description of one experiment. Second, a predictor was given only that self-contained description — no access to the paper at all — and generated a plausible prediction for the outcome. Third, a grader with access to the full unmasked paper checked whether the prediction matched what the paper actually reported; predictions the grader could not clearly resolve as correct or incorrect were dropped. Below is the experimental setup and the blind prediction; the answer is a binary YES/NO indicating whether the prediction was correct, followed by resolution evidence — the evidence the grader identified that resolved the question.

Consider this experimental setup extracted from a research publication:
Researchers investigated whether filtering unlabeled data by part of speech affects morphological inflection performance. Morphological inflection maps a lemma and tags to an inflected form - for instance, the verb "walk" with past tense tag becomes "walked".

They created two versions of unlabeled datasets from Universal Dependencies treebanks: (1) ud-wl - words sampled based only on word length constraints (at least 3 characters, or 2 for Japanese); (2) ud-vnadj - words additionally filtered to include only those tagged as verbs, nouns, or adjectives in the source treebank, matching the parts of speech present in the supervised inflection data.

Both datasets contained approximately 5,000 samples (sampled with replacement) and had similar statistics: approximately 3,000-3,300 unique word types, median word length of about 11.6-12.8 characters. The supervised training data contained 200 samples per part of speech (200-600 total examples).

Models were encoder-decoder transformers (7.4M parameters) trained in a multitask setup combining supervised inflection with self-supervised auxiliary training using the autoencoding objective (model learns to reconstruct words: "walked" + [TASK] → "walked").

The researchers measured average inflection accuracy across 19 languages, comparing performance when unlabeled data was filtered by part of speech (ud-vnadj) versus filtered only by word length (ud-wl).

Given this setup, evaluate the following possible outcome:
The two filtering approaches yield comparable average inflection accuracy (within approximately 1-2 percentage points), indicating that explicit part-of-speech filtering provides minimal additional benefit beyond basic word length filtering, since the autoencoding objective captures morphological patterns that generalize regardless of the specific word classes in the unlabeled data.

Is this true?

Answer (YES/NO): YES